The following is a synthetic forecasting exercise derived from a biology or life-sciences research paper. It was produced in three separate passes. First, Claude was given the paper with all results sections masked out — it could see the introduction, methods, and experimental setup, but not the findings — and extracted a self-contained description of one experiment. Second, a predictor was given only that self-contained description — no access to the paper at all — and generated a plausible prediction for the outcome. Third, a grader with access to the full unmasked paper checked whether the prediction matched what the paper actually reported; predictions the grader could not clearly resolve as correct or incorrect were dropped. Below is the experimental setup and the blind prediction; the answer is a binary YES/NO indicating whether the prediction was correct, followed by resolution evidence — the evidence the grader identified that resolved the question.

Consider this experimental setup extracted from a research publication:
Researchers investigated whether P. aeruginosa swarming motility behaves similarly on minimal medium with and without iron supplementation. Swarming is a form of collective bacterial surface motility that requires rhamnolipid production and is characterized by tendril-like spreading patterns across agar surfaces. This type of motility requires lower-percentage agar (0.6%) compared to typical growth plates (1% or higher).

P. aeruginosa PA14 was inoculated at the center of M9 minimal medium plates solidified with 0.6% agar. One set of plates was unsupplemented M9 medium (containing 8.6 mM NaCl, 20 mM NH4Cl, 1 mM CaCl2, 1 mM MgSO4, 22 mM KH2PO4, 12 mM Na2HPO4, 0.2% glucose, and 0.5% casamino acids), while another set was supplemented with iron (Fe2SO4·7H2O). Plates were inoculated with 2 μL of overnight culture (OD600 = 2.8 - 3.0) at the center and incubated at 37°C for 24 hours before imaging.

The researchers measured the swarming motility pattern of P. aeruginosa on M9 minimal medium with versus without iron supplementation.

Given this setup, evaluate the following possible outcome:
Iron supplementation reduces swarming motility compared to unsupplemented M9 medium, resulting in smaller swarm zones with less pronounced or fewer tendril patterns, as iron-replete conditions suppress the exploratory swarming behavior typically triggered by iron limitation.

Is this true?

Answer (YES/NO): YES